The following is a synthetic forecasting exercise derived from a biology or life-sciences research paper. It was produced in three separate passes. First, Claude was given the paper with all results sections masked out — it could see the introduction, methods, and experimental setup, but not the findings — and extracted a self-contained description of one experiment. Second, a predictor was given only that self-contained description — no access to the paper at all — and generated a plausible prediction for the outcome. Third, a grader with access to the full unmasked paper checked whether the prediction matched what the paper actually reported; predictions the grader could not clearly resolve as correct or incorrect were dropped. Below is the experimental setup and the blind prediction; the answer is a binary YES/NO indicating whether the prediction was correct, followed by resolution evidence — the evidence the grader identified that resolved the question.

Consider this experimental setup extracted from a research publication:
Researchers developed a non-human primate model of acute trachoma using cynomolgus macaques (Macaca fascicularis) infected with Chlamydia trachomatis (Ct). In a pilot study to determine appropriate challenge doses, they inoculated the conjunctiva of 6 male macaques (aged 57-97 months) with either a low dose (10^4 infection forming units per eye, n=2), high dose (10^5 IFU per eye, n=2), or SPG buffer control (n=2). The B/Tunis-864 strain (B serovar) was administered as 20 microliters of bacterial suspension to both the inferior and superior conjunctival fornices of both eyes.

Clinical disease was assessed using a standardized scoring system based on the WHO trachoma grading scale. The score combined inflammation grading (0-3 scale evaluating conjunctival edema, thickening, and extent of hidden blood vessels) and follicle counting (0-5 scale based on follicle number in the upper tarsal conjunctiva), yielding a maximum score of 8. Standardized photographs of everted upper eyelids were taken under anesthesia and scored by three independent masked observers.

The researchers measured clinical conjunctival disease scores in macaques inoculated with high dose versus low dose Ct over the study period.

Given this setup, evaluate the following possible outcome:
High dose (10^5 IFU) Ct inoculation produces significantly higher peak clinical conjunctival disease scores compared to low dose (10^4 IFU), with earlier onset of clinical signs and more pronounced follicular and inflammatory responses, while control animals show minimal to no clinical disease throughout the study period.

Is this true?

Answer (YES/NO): NO